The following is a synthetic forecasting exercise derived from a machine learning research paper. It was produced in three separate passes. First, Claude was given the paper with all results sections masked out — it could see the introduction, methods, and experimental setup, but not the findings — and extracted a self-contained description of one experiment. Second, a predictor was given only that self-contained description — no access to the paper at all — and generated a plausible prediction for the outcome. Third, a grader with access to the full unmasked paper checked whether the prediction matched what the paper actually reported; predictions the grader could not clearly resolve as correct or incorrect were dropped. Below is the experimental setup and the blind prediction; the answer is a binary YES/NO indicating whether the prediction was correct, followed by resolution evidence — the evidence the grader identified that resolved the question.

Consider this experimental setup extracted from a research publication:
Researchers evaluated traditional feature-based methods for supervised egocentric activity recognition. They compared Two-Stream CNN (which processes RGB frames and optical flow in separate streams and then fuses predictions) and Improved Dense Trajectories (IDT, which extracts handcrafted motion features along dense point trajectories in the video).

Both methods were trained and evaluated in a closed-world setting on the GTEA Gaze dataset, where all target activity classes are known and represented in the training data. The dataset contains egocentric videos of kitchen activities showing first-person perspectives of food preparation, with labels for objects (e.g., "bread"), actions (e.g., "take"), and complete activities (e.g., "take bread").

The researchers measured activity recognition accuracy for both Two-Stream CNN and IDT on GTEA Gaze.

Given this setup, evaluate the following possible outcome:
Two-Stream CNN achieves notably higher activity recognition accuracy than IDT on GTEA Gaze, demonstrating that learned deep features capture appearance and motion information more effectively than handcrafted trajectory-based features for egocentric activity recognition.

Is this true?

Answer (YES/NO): YES